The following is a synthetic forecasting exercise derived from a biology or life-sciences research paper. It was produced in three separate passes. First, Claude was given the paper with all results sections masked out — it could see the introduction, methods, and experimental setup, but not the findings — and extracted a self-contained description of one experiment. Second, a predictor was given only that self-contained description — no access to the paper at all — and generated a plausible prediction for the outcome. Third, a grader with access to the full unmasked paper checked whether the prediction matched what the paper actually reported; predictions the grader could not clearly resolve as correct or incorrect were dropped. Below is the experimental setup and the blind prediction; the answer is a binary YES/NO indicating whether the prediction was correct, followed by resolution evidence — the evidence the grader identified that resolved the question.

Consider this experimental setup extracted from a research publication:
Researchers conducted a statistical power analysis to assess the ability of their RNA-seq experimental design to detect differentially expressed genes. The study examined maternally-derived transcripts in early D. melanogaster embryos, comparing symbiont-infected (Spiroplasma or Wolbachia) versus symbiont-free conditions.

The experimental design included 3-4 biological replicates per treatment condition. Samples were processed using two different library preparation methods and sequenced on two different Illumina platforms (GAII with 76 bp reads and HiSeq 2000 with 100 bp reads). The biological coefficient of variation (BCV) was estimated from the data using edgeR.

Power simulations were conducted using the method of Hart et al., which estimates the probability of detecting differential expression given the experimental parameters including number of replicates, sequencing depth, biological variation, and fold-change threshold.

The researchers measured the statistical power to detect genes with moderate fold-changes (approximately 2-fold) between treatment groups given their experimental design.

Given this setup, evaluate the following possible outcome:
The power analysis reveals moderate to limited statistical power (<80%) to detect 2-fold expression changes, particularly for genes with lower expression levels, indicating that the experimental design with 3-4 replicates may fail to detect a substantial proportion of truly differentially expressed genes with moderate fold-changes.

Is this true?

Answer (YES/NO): YES